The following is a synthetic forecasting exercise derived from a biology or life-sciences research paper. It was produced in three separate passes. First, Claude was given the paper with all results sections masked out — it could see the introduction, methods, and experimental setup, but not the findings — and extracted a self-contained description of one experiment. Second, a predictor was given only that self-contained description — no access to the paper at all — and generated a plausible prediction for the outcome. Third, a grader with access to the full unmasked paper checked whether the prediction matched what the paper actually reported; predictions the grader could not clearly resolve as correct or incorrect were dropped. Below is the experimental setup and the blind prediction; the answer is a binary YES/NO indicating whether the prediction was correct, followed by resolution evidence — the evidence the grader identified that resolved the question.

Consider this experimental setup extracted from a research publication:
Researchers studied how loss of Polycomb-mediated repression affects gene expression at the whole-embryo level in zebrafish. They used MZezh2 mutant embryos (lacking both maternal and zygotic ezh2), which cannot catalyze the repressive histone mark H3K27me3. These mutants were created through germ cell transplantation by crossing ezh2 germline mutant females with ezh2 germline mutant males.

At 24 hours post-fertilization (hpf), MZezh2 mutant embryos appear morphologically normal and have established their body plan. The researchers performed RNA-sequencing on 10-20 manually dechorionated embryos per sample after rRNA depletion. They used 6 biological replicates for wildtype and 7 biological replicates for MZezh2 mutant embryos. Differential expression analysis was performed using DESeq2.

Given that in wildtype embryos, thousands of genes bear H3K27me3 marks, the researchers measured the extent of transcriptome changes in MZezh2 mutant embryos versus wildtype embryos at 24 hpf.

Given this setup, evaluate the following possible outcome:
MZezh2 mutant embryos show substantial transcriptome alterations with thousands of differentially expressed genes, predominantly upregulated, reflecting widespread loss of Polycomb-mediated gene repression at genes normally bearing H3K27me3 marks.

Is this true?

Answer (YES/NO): NO